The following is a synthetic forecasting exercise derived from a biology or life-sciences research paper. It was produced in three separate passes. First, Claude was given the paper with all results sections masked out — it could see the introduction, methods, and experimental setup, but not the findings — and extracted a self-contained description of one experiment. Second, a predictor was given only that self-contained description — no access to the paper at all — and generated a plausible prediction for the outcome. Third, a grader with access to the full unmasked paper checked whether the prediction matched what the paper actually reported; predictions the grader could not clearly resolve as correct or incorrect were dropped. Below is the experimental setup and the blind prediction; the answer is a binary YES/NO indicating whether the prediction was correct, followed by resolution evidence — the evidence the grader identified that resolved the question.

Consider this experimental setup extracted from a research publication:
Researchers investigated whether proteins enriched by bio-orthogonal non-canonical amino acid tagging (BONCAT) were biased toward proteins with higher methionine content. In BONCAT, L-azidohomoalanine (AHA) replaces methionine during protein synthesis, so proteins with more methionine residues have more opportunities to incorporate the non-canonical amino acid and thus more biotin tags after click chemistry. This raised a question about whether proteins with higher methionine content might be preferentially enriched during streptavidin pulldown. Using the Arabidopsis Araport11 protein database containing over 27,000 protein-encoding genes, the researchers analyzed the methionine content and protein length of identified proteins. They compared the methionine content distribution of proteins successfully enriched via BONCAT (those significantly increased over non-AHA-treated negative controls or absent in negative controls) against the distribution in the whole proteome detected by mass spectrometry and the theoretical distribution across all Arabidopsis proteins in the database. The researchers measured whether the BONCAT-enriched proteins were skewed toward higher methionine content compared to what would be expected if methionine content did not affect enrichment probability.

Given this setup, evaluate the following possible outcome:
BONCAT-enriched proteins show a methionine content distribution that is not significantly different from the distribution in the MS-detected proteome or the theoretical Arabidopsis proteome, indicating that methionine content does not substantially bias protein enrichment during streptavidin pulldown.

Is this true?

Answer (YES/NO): YES